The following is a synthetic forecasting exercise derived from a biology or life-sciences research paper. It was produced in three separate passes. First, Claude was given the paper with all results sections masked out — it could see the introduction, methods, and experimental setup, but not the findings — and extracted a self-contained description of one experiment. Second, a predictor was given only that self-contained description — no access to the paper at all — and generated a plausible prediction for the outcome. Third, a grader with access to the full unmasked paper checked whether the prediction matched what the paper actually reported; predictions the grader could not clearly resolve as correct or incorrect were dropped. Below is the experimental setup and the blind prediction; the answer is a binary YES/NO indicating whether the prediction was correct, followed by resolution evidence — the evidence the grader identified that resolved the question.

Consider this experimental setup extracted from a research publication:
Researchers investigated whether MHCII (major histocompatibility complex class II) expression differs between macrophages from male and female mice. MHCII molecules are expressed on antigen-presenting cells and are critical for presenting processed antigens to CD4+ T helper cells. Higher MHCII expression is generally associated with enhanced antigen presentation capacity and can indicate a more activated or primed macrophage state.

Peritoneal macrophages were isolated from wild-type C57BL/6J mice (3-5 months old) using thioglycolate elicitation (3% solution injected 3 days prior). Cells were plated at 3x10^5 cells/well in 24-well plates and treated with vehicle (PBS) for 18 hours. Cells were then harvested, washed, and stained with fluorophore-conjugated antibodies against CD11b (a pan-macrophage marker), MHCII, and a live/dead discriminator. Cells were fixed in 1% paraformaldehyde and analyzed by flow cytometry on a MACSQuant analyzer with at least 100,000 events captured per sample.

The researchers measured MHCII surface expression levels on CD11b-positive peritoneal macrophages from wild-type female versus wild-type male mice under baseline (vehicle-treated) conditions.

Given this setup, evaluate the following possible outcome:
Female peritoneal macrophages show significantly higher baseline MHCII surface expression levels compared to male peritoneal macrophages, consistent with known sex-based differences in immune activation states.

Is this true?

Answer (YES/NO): NO